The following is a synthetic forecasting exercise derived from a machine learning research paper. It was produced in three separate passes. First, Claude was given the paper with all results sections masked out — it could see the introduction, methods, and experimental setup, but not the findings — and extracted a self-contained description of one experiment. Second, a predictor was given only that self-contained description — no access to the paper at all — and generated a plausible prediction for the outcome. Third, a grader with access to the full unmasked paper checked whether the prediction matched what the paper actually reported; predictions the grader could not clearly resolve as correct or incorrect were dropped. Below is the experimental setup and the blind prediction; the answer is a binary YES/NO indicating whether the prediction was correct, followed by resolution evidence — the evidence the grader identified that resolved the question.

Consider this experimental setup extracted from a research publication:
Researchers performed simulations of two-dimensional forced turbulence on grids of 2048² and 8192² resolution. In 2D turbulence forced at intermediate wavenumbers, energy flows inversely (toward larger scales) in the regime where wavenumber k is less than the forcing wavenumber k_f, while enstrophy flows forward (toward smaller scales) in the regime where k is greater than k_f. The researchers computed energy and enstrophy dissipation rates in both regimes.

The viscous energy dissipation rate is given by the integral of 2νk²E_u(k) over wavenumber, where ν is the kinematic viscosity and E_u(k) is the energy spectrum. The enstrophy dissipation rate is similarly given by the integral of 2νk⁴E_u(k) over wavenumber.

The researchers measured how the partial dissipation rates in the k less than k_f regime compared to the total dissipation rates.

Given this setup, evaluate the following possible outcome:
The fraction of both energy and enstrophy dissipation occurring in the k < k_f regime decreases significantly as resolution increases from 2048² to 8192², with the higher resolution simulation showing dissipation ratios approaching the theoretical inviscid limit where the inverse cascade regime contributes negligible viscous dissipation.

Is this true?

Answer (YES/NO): NO